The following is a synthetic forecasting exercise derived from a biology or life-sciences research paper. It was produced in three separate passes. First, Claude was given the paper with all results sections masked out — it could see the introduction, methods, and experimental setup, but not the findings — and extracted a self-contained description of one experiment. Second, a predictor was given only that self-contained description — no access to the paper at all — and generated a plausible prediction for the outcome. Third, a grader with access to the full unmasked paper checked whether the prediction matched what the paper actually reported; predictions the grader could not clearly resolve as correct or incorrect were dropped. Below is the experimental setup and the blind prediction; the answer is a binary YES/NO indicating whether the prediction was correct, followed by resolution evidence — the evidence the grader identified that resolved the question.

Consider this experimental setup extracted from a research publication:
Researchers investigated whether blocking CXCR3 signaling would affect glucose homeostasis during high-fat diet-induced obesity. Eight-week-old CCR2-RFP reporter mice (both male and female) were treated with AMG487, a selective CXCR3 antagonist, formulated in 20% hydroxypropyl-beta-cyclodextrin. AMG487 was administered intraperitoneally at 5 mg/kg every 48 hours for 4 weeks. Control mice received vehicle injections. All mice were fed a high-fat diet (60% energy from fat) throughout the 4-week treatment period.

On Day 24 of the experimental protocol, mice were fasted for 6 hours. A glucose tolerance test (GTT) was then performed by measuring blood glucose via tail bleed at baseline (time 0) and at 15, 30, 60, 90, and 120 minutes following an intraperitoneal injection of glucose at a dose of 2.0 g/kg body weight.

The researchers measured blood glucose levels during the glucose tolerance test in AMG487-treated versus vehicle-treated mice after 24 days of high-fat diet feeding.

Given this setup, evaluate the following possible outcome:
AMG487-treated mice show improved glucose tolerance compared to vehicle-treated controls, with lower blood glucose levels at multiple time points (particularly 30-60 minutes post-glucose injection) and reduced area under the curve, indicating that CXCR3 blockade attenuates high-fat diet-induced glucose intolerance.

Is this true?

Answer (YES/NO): NO